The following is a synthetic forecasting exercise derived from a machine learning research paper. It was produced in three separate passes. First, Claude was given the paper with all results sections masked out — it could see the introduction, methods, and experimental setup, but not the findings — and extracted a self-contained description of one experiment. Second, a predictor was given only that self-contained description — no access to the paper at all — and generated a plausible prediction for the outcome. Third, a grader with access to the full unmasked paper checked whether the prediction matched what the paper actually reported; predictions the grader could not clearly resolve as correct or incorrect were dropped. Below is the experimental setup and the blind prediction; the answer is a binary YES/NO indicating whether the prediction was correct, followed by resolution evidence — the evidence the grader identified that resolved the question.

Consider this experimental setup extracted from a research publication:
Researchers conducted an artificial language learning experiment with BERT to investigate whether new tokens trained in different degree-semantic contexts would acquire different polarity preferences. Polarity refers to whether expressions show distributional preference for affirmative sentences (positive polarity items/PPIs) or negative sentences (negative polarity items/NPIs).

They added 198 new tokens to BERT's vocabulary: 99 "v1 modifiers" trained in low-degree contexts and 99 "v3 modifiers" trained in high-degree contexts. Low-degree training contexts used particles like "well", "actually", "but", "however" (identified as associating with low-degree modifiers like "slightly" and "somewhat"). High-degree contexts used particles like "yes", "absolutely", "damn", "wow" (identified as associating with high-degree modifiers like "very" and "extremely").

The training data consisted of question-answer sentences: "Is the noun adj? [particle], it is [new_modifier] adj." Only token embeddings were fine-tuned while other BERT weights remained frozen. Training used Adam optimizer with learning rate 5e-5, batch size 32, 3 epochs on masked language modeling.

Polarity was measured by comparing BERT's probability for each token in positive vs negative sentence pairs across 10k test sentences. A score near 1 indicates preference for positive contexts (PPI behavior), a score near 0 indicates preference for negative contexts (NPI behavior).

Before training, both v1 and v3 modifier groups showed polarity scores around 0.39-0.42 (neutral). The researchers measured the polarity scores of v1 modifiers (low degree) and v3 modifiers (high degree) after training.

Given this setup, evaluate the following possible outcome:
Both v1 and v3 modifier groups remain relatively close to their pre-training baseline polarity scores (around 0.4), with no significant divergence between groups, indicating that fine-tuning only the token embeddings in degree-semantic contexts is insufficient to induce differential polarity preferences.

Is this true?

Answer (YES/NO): NO